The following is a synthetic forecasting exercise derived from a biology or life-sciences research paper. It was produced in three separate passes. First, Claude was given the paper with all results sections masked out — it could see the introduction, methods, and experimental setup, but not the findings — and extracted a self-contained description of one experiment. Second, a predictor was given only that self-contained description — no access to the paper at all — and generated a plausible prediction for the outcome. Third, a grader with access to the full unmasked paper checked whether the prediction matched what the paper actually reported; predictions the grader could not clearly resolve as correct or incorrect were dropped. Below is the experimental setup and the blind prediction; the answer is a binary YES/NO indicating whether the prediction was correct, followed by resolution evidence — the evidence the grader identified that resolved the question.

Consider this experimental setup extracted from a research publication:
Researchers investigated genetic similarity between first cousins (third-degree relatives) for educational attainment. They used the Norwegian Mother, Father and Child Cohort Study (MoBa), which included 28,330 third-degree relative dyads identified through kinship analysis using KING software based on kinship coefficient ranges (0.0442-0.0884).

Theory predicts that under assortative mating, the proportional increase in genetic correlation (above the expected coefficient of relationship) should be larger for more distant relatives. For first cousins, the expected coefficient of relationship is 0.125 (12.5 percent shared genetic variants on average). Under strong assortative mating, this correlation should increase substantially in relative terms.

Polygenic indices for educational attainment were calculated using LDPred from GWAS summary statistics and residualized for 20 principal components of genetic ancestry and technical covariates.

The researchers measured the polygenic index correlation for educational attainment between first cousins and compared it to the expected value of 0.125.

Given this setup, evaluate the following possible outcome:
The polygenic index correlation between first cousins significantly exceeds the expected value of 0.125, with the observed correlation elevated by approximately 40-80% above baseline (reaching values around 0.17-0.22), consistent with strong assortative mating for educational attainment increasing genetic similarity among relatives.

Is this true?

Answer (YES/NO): YES